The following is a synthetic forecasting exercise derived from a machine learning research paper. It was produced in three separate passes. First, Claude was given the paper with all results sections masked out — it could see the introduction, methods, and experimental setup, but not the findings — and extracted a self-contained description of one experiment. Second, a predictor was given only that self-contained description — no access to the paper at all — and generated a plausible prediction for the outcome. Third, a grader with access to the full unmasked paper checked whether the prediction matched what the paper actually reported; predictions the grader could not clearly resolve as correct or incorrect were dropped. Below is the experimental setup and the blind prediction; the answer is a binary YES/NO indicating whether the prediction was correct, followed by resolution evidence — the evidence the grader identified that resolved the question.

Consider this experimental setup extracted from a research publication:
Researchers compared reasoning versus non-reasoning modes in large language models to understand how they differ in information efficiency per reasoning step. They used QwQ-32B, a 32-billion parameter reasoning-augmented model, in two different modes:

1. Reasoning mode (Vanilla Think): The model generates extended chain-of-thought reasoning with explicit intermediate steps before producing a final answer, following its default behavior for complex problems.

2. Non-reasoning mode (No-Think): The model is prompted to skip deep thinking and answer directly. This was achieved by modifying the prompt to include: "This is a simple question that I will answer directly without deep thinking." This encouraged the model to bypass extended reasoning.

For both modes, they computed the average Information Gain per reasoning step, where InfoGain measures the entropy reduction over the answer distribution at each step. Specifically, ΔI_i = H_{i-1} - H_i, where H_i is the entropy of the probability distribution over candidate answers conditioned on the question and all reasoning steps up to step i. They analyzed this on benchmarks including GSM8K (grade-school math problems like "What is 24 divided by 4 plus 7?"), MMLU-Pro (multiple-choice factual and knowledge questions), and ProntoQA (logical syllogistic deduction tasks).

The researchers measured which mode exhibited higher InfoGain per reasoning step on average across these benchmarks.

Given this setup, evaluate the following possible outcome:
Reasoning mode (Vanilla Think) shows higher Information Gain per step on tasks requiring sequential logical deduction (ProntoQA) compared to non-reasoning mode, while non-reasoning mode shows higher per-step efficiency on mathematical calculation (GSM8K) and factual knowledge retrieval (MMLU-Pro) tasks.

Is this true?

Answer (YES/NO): NO